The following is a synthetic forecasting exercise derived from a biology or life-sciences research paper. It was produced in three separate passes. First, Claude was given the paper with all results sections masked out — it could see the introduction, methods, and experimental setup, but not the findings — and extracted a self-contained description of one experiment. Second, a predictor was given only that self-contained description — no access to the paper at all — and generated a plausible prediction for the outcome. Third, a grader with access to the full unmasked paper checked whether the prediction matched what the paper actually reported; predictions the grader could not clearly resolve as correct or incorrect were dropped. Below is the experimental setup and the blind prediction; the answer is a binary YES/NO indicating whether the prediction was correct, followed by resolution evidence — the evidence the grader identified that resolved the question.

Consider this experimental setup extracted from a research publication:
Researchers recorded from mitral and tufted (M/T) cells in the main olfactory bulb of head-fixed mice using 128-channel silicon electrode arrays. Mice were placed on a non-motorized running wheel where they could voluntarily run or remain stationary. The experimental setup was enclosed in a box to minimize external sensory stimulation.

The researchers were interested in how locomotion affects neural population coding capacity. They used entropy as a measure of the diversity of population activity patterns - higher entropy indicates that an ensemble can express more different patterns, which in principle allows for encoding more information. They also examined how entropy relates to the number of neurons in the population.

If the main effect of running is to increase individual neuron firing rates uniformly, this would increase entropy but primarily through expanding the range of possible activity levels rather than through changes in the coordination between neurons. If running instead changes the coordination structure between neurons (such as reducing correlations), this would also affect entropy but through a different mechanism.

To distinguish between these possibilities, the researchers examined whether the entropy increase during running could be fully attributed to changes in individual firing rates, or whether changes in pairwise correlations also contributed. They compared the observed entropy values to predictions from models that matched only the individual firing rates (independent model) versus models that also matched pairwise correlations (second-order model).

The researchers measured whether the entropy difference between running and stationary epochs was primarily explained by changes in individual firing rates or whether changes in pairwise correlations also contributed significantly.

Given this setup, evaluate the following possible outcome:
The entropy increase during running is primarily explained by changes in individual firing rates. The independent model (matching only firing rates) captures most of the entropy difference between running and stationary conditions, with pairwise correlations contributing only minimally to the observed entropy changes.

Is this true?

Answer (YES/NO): NO